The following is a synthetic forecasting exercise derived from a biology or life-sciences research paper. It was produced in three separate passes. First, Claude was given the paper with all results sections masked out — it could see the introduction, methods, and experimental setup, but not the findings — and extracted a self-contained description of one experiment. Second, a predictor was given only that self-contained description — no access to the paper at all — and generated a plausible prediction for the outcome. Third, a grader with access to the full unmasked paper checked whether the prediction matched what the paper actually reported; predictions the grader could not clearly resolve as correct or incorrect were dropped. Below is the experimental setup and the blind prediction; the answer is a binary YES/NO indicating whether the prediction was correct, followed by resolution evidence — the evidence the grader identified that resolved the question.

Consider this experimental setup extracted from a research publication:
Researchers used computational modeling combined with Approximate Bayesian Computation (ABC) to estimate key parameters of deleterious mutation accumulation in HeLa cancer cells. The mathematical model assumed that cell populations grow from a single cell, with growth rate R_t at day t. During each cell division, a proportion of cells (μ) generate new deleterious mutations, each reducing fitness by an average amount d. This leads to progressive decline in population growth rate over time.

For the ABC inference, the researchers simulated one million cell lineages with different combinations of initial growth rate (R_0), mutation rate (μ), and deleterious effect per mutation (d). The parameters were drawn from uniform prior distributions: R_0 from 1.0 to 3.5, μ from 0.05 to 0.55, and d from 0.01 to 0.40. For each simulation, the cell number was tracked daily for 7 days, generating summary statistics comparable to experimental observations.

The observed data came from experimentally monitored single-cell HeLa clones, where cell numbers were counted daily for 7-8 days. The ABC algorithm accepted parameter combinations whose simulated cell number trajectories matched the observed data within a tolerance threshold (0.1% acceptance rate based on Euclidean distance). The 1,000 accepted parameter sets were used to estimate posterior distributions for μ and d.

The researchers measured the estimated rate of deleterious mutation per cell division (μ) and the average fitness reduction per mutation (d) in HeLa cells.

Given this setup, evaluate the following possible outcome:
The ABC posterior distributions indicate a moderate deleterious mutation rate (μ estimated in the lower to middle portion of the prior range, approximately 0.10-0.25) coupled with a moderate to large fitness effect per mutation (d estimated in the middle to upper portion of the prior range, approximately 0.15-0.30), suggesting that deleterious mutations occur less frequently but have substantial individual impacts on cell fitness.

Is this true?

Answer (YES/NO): NO